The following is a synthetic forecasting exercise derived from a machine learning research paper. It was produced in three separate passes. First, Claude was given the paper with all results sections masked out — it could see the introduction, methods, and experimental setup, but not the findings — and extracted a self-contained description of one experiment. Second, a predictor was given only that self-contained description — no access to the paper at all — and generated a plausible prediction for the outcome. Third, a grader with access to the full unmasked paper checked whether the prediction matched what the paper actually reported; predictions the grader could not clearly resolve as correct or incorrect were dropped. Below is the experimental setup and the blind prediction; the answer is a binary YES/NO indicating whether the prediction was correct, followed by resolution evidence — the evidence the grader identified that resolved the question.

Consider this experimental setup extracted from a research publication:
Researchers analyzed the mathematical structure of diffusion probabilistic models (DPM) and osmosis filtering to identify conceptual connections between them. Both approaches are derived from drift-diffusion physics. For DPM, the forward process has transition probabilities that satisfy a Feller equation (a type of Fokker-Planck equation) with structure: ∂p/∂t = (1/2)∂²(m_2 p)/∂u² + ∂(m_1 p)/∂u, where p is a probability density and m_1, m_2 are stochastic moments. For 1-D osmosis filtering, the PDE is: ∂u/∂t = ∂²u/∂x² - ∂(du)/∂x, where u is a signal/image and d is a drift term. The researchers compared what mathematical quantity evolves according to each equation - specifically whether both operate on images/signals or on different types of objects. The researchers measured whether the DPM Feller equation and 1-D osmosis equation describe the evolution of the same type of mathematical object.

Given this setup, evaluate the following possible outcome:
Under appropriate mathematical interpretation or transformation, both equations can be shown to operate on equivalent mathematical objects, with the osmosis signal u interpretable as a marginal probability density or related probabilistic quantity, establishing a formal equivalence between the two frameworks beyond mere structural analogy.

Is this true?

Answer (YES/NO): NO